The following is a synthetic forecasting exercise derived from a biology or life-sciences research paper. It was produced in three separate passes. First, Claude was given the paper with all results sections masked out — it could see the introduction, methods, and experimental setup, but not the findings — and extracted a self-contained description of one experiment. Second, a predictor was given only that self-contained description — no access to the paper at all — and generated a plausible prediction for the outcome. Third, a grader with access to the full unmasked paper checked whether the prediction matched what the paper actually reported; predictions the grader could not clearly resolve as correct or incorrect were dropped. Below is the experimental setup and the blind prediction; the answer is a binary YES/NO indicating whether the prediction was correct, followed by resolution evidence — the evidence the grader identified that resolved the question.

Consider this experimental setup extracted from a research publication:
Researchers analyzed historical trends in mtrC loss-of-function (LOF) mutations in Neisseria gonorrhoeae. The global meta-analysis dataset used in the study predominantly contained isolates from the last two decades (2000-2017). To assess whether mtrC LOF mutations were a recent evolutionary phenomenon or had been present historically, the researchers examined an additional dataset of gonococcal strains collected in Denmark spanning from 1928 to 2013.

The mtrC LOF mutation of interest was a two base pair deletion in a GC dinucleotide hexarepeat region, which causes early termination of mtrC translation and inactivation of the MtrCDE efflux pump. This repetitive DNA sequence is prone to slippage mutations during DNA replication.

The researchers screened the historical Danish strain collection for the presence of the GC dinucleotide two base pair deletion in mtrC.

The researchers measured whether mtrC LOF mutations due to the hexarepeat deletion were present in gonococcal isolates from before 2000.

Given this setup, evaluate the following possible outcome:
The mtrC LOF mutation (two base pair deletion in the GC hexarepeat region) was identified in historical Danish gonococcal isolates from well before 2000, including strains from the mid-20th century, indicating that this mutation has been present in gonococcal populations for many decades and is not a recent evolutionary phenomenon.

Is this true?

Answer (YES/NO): YES